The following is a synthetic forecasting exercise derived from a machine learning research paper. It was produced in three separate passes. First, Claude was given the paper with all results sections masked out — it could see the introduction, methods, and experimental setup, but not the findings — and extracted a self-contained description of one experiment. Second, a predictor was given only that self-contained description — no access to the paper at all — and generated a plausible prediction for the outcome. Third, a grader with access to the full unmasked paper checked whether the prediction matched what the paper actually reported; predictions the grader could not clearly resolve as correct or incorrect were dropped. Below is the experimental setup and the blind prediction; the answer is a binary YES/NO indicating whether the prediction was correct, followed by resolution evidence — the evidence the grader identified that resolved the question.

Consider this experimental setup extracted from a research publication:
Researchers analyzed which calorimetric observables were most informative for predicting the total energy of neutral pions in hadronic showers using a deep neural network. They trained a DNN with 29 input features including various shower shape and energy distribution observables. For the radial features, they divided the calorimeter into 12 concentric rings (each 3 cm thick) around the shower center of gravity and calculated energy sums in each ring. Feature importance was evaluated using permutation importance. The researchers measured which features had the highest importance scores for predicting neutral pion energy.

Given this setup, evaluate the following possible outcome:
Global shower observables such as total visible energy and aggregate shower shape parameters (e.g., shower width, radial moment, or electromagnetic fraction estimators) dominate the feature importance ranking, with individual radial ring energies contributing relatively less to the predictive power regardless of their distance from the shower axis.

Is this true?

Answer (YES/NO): NO